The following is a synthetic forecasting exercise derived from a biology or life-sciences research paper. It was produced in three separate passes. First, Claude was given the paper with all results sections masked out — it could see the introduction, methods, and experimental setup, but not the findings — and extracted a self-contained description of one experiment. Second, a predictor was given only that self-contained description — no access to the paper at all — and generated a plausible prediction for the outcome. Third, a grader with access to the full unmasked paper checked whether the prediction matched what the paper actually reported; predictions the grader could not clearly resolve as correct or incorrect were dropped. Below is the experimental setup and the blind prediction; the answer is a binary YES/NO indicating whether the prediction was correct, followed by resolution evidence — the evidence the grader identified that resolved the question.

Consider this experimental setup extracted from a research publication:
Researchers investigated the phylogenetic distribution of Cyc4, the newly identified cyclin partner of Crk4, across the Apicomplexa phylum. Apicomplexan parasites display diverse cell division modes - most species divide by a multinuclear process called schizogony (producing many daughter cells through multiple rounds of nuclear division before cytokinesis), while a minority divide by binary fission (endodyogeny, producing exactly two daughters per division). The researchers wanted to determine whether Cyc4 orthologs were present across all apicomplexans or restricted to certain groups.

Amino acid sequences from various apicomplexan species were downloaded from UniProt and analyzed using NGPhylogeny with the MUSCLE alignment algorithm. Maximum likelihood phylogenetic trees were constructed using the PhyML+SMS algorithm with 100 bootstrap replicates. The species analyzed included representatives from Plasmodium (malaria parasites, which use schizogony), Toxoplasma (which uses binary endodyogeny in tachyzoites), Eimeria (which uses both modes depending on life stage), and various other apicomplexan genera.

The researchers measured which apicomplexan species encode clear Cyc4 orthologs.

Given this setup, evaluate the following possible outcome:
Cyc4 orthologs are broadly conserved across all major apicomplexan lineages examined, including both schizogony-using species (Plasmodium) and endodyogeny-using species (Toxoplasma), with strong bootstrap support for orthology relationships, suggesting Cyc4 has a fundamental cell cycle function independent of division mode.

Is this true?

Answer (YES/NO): NO